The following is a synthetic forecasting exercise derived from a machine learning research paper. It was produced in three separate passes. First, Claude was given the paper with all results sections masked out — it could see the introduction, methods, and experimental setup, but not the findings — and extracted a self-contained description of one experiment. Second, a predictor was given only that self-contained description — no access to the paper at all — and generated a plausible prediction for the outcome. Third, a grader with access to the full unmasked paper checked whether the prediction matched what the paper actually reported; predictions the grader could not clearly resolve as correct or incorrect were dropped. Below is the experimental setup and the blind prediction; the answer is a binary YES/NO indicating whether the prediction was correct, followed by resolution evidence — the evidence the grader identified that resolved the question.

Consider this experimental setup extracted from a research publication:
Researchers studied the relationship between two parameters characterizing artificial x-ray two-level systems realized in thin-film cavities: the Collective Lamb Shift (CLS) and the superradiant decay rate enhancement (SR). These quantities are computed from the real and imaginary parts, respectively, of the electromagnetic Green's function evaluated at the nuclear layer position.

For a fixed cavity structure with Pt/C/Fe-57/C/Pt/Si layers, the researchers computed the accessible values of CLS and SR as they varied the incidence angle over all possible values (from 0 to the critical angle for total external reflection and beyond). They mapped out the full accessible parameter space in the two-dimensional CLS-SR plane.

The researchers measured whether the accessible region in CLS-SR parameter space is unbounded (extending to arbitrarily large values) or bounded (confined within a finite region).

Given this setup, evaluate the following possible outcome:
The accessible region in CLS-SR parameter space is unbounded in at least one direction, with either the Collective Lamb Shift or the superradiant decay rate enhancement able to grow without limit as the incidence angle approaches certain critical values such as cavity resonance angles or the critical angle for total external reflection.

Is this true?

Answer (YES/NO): NO